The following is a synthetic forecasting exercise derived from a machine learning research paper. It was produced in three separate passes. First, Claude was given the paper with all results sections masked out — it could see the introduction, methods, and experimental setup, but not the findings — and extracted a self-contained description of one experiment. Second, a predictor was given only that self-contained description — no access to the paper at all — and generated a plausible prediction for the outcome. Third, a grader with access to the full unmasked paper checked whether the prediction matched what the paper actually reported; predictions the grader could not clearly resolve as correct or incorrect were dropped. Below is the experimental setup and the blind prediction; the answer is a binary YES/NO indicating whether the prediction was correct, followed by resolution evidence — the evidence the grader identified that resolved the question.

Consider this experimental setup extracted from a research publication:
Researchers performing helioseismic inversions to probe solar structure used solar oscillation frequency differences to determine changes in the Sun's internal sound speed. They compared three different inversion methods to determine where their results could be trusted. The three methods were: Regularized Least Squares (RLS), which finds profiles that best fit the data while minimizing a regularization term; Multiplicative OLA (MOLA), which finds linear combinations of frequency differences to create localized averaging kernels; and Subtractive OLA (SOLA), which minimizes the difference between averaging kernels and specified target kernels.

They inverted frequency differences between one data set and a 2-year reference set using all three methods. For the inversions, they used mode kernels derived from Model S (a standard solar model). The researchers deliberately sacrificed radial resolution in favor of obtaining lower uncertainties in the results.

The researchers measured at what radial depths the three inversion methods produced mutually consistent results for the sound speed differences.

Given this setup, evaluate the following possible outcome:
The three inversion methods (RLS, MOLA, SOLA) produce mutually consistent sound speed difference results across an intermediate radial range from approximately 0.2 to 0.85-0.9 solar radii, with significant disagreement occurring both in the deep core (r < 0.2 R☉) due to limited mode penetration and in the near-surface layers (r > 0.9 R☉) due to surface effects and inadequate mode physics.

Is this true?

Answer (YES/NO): NO